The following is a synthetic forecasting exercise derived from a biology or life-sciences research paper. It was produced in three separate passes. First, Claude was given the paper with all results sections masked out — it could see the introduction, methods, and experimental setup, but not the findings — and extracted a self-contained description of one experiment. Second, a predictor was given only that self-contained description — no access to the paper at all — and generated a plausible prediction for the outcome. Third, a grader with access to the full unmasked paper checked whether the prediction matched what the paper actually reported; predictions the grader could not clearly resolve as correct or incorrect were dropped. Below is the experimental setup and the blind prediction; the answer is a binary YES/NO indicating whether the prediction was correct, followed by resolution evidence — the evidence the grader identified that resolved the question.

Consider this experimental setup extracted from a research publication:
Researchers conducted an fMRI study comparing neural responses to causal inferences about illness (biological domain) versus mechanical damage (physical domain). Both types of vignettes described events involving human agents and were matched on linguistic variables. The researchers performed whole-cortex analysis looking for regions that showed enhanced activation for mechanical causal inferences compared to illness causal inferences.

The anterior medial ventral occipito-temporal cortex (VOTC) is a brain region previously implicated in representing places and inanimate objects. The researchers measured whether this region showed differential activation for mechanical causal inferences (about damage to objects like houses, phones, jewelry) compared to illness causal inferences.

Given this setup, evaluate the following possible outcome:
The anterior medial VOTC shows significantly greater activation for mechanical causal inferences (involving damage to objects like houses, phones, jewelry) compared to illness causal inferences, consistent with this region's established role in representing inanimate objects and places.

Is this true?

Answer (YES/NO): YES